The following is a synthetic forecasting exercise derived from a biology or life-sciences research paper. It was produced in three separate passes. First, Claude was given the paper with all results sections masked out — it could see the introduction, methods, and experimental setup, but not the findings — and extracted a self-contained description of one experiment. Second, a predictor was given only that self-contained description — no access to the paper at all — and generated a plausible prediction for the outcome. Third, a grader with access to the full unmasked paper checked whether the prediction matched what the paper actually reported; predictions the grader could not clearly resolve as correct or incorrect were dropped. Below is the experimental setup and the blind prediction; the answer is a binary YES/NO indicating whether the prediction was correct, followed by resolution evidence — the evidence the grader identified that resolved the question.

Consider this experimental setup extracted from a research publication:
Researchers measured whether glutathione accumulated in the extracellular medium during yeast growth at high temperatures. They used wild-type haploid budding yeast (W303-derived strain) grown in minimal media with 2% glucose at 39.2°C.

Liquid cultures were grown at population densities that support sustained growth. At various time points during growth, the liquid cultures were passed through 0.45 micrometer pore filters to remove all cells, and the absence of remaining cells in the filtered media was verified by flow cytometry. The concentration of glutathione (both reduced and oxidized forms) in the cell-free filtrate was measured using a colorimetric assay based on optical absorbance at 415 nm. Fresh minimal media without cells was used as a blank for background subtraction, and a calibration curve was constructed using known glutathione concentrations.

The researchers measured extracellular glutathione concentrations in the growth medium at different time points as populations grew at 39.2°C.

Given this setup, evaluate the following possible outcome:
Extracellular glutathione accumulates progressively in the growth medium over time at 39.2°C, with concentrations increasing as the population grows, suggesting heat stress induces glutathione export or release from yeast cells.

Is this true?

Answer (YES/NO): YES